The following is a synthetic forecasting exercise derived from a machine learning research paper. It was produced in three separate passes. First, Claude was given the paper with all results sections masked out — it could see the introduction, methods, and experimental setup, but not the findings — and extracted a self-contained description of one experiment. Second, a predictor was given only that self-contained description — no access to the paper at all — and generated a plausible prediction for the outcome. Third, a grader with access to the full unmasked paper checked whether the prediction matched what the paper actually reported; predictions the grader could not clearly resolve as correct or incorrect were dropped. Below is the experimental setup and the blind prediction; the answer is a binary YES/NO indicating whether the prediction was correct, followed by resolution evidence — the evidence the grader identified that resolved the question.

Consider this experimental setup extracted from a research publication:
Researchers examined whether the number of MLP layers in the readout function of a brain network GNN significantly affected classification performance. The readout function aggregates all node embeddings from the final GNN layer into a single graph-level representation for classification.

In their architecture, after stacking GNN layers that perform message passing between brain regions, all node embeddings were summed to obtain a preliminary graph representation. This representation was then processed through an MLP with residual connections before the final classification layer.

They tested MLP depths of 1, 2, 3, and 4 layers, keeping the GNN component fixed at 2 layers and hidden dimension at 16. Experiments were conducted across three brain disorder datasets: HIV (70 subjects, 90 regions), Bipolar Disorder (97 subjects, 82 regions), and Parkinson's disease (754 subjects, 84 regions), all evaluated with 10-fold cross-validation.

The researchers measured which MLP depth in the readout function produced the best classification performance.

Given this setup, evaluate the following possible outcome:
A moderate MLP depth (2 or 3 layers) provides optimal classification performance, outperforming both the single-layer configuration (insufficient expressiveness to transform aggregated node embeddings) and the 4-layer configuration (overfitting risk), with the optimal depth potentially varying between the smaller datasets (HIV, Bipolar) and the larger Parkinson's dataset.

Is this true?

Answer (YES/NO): NO